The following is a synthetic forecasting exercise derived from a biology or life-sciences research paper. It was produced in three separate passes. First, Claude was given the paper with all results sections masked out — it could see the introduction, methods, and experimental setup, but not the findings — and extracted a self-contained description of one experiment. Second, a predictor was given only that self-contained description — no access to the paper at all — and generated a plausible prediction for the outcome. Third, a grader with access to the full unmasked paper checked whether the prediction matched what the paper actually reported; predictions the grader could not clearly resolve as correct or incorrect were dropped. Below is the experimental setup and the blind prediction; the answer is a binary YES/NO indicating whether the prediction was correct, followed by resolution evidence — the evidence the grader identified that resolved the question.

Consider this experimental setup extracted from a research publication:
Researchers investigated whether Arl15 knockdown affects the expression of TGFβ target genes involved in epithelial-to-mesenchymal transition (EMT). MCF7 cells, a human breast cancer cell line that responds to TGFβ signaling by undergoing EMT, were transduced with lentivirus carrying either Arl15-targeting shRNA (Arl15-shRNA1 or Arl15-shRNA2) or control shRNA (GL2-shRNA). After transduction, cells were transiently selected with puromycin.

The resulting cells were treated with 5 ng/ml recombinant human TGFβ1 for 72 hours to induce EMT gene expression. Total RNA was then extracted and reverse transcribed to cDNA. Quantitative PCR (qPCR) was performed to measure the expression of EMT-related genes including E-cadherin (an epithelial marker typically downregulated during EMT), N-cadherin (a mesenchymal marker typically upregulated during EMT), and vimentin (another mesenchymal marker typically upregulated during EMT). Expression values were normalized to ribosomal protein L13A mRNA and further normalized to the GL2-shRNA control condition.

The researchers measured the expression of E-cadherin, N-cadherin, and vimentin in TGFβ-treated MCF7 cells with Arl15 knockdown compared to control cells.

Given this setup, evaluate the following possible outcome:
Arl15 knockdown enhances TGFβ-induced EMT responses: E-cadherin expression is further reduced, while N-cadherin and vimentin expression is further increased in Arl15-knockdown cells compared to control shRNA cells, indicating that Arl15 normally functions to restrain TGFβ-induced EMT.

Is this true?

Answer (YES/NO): NO